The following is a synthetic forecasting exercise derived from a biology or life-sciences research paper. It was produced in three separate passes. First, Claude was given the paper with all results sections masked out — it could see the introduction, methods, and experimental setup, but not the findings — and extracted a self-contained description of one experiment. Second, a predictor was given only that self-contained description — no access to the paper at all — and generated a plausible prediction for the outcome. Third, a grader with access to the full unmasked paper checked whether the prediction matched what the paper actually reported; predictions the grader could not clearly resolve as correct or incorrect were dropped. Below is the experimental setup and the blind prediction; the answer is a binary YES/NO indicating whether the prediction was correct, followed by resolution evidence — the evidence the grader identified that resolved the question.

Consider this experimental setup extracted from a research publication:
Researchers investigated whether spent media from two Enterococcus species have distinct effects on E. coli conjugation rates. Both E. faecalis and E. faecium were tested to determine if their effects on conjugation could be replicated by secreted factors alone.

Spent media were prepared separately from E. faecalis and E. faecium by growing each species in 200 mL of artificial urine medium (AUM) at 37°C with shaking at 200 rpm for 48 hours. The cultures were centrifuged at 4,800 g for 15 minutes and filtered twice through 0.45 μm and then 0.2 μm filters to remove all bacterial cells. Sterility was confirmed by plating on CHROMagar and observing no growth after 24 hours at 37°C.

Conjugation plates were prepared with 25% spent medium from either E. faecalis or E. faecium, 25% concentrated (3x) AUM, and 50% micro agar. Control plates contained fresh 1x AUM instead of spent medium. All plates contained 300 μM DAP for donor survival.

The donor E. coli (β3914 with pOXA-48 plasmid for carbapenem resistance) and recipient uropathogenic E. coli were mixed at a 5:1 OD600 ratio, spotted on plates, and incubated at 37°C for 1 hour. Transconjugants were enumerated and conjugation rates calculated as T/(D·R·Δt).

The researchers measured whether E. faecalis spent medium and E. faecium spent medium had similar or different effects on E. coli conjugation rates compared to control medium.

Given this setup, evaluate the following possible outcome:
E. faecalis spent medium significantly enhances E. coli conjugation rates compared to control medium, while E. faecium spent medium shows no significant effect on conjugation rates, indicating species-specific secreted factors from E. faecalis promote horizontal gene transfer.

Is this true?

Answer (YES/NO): NO